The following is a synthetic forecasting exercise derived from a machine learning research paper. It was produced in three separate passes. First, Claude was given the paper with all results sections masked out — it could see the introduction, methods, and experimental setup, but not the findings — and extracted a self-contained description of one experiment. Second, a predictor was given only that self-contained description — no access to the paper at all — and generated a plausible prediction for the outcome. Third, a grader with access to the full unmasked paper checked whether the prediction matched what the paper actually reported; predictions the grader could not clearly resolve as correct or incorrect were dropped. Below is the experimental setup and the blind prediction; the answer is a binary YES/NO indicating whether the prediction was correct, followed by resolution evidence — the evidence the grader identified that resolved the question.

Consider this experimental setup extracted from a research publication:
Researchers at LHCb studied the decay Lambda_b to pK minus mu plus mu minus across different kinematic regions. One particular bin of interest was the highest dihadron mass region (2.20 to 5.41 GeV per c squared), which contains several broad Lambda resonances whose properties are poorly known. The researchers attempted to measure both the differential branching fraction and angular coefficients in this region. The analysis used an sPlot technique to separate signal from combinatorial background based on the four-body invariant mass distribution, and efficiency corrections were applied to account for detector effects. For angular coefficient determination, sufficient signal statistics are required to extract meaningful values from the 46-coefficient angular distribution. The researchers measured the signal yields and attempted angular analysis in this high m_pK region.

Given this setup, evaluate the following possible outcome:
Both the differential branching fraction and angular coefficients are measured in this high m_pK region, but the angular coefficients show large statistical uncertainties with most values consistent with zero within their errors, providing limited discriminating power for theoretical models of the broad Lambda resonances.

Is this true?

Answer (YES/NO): NO